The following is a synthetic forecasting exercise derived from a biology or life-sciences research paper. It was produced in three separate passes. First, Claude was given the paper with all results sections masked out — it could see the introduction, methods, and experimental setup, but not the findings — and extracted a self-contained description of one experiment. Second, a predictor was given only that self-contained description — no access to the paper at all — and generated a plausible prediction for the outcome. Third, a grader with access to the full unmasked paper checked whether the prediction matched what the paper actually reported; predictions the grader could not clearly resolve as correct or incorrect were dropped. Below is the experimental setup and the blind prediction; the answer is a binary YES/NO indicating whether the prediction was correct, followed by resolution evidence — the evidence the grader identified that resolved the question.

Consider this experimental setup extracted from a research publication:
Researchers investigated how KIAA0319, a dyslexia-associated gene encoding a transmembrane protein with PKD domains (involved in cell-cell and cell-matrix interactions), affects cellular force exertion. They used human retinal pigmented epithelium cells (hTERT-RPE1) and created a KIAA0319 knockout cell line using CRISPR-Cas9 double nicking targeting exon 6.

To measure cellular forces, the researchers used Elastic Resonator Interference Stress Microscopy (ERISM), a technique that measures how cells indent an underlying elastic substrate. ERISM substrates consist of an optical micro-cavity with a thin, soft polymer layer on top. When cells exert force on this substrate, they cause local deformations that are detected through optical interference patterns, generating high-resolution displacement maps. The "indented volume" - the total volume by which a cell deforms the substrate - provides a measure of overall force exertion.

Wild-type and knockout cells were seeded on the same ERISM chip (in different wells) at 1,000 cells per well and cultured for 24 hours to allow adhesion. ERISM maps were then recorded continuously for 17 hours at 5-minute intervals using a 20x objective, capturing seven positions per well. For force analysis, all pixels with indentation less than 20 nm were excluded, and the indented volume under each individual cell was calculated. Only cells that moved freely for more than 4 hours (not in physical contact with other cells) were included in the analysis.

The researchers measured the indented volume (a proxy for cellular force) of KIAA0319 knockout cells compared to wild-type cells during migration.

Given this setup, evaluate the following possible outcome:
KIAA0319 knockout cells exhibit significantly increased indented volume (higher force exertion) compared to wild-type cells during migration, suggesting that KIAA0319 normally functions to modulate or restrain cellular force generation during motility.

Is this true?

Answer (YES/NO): YES